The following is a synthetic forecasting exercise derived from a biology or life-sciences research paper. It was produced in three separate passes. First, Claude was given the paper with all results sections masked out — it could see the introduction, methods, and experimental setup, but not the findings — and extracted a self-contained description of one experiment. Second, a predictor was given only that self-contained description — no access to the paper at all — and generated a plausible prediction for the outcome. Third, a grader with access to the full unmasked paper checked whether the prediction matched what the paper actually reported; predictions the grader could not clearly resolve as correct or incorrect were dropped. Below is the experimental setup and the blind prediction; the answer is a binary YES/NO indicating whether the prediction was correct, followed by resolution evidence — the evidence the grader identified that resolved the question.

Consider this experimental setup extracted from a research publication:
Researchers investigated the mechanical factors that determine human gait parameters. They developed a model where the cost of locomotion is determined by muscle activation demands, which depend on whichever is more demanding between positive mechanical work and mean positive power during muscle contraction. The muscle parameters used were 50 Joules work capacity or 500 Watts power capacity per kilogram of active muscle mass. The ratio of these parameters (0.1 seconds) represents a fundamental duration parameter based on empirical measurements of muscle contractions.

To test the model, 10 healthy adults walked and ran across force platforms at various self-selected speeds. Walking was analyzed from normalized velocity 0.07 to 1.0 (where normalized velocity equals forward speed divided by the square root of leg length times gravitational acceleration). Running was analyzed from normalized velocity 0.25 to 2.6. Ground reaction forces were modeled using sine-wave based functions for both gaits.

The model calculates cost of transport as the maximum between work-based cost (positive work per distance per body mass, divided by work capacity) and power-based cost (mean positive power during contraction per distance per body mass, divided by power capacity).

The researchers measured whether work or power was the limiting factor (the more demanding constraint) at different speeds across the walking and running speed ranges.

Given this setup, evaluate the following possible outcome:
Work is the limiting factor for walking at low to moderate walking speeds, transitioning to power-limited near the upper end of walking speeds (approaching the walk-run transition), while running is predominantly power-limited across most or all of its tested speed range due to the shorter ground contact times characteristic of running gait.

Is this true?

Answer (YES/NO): NO